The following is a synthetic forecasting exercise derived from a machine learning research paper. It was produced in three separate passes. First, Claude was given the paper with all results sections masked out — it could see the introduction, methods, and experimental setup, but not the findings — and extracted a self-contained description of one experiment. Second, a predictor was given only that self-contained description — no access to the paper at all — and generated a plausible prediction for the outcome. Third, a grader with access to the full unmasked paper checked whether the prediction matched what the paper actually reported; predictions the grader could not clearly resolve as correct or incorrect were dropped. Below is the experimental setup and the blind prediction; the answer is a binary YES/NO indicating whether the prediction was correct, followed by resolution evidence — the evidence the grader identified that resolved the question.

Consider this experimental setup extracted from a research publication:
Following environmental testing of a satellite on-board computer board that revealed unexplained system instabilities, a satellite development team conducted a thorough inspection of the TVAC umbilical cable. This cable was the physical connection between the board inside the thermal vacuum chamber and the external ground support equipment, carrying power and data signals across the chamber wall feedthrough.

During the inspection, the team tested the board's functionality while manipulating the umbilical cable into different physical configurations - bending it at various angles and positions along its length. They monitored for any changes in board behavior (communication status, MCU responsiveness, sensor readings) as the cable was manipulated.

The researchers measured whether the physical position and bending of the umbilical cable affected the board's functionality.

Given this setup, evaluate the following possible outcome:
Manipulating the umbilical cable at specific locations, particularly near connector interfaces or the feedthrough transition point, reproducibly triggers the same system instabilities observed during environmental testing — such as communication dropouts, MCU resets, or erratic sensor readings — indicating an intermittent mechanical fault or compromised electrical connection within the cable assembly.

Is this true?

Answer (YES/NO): NO